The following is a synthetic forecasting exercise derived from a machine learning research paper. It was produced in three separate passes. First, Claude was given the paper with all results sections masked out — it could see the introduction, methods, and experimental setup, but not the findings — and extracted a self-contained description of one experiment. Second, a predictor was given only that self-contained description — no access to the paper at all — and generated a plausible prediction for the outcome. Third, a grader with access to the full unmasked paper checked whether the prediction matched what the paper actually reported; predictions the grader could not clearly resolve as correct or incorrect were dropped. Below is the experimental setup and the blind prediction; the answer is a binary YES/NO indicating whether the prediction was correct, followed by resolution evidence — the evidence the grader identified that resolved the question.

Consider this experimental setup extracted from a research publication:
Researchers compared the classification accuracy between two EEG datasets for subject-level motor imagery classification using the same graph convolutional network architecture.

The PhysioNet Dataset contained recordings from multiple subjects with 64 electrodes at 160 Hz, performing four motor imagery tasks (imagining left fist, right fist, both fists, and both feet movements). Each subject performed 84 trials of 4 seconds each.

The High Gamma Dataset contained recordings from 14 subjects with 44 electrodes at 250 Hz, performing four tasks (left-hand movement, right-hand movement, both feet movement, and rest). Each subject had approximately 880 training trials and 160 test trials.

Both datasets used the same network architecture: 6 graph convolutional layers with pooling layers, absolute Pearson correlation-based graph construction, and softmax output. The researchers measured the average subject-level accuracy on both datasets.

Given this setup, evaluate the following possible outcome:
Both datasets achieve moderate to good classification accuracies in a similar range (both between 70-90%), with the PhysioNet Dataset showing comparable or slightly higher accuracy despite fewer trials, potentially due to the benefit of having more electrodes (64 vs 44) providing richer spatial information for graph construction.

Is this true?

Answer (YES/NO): NO